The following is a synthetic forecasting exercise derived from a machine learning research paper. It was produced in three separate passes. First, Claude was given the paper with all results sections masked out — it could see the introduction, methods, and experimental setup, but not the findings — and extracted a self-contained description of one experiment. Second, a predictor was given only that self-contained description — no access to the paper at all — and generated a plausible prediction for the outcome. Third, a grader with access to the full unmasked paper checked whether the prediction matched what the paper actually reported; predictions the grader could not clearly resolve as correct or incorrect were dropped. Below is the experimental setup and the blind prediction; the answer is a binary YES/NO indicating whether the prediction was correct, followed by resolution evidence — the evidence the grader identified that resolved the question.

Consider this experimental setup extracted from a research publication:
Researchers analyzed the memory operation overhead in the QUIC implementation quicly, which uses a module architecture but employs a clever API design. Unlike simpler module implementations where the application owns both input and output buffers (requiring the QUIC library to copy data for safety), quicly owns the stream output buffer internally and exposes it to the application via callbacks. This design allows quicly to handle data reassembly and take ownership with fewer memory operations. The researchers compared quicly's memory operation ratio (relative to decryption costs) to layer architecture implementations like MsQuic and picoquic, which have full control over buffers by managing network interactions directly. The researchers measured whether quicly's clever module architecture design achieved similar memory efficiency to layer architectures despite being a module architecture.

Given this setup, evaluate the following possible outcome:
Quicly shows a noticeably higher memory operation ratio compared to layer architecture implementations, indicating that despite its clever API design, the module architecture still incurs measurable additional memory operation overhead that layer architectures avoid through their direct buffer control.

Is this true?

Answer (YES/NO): NO